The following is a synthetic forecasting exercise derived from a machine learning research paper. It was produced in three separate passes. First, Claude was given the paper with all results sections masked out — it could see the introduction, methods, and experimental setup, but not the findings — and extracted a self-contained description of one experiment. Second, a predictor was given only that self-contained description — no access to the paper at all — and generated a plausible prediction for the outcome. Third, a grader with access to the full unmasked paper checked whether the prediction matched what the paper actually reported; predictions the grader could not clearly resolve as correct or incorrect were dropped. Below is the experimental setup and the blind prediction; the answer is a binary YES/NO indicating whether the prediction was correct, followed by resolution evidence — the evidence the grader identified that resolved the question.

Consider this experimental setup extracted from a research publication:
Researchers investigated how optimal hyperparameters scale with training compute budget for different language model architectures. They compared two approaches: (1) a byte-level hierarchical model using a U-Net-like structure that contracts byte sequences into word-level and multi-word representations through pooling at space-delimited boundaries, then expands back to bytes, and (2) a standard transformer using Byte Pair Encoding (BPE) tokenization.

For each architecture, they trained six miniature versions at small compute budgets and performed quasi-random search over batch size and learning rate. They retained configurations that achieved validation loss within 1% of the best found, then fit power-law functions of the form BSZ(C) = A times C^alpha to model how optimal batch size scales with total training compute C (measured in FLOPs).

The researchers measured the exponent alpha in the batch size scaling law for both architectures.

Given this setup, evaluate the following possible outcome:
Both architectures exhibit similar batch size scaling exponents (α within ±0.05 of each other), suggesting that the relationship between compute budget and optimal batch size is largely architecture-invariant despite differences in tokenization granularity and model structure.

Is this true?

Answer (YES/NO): NO